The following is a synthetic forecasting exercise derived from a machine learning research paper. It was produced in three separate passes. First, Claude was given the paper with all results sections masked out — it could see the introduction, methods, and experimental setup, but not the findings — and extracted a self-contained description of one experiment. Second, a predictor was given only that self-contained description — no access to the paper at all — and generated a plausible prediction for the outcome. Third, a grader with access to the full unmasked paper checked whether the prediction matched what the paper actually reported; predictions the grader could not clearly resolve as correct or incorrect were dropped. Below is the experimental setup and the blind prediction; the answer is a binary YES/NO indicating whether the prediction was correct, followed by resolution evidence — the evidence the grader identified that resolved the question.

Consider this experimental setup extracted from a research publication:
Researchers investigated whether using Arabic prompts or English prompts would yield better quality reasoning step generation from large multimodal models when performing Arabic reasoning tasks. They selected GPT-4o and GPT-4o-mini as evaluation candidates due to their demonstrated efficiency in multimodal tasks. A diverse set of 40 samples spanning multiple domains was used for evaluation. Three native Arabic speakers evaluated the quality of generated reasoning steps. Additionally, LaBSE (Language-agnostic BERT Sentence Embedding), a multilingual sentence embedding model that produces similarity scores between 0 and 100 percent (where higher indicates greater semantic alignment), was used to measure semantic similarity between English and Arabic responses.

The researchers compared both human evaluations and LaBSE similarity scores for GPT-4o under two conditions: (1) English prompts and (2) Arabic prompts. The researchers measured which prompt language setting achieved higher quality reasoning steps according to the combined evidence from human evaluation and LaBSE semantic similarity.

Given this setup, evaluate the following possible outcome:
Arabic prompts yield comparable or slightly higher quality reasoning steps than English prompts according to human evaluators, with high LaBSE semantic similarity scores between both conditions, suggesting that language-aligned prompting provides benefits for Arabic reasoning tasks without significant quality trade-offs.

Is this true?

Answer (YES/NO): NO